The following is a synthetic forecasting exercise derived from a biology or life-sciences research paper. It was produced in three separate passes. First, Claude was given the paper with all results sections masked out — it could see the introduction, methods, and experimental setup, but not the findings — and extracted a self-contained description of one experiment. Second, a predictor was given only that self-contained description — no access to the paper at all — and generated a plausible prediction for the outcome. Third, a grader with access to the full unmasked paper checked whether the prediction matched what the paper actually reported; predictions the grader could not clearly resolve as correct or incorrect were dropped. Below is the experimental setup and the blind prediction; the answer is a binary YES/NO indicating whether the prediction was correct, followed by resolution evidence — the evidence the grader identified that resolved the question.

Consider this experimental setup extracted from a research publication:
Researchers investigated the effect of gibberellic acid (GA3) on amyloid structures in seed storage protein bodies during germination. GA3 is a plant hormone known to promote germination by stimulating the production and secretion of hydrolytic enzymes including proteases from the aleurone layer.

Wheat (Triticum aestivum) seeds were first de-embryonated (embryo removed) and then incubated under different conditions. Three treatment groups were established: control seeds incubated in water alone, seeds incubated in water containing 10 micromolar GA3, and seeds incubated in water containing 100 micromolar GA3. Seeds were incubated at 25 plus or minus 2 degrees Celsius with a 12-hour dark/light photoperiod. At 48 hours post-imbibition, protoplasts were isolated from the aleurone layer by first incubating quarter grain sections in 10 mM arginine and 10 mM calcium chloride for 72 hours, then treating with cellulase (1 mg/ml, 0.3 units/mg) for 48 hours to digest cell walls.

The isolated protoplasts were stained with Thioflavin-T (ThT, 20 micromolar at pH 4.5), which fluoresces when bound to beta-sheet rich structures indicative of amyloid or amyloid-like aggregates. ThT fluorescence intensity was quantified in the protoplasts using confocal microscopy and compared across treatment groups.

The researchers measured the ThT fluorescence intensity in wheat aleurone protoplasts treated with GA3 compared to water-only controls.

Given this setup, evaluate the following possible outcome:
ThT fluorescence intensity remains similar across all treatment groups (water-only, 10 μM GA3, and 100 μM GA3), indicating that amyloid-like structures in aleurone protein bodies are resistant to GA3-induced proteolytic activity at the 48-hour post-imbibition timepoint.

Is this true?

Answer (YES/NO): NO